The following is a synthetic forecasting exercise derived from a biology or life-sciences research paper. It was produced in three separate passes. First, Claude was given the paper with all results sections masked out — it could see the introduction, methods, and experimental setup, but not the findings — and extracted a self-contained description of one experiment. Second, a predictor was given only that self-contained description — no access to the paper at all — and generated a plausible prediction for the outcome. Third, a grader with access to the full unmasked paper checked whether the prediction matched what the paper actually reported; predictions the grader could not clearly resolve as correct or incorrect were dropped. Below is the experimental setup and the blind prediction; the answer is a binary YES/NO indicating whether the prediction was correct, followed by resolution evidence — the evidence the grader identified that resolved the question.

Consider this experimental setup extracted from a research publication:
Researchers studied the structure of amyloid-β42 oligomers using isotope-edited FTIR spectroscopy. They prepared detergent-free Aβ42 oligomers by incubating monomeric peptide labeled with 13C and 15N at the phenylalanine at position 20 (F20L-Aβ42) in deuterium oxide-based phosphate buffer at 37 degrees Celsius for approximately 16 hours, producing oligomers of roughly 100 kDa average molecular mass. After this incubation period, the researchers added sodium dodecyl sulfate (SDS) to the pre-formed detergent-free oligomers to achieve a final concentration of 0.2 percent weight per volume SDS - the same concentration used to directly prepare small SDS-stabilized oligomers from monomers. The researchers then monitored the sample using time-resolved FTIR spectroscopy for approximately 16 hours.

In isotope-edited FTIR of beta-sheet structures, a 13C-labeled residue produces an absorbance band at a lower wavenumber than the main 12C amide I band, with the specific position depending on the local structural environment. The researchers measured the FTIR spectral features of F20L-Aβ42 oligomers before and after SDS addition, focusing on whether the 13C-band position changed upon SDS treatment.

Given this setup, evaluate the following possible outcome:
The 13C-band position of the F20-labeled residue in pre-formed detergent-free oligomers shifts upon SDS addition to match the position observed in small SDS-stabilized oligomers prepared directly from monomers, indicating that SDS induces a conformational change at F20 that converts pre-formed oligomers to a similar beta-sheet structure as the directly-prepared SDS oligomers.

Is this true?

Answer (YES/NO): NO